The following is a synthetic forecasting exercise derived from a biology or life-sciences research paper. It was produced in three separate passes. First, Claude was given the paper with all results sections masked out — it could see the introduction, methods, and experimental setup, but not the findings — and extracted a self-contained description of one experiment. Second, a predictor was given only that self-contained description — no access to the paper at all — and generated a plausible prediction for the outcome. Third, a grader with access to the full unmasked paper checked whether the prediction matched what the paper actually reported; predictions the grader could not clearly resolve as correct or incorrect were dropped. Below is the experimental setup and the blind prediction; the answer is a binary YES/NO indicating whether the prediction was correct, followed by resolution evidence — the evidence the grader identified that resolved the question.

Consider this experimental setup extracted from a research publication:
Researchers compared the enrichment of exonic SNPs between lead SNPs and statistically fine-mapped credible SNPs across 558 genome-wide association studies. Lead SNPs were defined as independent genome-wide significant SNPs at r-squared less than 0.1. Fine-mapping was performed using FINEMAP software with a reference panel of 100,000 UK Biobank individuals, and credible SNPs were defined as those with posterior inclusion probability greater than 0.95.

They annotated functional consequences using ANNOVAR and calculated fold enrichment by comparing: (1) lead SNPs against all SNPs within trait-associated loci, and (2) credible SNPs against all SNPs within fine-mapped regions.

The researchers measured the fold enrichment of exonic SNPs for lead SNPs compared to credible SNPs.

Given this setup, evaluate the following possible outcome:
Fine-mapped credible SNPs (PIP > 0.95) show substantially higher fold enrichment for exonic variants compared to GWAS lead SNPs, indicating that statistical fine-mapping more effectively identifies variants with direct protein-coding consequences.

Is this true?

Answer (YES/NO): NO